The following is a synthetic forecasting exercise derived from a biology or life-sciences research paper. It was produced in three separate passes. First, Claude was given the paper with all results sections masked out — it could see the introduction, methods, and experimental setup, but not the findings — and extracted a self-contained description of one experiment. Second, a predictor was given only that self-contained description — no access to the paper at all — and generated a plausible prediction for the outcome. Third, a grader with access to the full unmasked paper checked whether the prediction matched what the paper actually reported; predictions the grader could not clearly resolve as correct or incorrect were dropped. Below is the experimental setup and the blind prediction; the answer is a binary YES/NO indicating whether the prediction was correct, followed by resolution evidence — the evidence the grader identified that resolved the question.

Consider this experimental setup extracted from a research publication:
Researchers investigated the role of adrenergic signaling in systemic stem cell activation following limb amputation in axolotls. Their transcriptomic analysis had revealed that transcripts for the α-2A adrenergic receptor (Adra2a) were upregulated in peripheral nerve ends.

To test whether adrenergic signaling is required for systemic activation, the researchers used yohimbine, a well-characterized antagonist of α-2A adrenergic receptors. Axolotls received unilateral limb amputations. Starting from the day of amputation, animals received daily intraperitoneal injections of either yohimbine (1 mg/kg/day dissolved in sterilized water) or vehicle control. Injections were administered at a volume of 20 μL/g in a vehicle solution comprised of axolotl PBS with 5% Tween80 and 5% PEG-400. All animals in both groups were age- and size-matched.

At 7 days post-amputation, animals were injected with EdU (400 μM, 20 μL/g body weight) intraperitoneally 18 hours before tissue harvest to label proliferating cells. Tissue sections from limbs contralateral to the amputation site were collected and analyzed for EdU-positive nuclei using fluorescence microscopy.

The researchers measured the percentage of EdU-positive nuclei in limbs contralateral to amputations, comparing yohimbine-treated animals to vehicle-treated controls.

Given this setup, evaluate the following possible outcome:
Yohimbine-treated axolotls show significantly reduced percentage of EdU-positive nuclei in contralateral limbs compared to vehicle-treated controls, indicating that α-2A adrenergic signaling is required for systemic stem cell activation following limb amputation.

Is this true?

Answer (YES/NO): YES